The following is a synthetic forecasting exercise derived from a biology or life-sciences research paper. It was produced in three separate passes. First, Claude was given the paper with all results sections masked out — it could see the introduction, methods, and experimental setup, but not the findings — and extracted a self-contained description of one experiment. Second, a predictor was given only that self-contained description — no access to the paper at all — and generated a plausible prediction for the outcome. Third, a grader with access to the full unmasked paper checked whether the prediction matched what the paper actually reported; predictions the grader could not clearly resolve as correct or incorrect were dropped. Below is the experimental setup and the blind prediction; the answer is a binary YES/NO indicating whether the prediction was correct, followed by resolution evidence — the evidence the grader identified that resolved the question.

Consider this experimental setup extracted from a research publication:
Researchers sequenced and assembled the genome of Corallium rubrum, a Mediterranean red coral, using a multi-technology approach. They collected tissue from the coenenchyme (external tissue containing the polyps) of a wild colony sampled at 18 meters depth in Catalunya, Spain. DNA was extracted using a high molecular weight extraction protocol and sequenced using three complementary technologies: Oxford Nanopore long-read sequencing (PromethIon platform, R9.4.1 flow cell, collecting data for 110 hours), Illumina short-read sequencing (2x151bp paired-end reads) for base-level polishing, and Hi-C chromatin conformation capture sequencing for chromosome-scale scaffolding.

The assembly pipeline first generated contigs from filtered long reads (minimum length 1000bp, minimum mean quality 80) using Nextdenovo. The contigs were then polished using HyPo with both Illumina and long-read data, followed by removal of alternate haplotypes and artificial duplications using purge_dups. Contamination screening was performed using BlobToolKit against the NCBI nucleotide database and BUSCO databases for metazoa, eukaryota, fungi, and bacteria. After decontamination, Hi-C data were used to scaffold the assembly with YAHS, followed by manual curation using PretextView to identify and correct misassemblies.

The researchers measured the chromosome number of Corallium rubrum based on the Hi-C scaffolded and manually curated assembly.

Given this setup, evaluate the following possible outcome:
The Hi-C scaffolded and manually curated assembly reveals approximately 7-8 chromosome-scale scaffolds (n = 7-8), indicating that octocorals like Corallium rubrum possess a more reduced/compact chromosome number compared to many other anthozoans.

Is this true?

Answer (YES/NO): NO